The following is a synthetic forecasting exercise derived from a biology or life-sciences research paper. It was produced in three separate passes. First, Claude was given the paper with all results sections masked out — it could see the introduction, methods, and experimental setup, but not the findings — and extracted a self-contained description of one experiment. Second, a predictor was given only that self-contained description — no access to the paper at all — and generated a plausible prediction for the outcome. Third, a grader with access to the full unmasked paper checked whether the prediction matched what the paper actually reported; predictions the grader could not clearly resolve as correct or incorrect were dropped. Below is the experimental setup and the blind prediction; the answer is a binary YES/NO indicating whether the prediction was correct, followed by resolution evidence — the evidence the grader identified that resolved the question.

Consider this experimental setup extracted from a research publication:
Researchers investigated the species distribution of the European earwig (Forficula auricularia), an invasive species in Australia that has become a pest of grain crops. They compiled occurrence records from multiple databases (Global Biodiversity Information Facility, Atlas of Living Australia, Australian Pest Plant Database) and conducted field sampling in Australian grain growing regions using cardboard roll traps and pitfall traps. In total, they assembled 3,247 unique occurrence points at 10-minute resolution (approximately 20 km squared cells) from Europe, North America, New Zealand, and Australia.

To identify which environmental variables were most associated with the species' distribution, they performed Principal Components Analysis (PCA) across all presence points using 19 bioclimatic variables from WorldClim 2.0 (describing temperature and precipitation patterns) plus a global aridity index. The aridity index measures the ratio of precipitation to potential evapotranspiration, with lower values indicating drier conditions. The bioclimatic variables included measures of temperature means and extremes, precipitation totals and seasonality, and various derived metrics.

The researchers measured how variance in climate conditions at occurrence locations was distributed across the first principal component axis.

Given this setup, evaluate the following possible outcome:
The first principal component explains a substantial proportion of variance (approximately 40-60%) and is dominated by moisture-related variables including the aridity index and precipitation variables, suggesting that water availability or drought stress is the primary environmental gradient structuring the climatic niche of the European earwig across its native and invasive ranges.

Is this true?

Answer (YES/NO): NO